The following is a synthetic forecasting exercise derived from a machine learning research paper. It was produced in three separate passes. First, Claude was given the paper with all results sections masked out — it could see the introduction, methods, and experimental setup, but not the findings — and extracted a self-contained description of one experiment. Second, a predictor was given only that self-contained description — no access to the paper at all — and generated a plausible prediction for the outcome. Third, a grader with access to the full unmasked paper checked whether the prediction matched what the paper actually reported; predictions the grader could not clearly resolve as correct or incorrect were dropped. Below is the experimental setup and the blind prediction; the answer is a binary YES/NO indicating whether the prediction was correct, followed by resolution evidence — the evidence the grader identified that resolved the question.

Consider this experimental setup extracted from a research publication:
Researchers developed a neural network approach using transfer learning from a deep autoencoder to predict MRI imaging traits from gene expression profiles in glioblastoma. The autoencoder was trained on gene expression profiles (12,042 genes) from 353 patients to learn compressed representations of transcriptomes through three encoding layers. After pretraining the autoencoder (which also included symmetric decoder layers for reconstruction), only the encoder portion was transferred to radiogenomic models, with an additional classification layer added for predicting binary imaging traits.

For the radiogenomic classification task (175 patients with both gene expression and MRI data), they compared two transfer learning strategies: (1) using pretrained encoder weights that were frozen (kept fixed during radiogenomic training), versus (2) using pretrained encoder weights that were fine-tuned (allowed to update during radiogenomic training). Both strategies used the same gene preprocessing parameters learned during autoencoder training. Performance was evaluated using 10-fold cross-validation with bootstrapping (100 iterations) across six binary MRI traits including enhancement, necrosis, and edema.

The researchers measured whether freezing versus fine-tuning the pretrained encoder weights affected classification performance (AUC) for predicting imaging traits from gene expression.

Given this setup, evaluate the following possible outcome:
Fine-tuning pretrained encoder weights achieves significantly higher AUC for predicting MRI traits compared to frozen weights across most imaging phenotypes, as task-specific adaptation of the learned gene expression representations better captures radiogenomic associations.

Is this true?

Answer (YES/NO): NO